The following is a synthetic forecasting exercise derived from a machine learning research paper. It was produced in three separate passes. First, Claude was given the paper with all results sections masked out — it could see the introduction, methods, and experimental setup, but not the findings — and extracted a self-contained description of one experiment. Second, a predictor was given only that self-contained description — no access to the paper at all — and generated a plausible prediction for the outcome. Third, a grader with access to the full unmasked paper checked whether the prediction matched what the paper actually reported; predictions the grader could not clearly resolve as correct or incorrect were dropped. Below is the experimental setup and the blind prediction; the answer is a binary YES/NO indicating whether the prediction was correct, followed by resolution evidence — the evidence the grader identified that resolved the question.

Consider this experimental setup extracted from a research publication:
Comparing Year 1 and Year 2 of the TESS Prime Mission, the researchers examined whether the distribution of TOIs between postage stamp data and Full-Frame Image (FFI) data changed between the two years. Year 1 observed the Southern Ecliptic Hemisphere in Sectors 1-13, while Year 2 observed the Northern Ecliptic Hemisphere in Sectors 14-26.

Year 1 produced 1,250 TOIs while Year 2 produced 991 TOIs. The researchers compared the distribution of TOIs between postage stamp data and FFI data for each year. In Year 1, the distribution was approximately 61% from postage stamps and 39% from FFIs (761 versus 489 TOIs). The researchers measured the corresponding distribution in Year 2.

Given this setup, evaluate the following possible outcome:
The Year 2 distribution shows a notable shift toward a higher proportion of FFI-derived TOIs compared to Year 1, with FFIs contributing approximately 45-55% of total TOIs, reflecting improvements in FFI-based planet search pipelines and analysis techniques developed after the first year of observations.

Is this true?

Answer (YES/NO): YES